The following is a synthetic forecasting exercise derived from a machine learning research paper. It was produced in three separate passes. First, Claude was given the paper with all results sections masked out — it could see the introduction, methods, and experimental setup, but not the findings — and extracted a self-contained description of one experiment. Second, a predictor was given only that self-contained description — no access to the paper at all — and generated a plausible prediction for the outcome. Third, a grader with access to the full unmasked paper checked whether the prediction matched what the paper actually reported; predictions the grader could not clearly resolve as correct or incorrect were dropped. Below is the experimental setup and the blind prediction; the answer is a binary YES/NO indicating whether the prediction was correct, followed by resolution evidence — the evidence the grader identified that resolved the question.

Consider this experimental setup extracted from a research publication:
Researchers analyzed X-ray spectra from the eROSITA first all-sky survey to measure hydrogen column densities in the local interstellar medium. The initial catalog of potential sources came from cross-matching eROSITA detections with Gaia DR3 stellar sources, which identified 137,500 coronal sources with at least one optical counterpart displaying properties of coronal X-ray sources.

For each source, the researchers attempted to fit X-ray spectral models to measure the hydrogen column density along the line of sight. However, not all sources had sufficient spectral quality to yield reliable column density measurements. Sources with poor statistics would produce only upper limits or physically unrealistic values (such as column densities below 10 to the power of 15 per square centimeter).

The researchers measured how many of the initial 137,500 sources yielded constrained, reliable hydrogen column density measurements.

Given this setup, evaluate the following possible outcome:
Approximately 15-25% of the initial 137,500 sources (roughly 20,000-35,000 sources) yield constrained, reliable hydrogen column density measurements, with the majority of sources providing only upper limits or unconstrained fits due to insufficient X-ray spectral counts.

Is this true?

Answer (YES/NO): NO